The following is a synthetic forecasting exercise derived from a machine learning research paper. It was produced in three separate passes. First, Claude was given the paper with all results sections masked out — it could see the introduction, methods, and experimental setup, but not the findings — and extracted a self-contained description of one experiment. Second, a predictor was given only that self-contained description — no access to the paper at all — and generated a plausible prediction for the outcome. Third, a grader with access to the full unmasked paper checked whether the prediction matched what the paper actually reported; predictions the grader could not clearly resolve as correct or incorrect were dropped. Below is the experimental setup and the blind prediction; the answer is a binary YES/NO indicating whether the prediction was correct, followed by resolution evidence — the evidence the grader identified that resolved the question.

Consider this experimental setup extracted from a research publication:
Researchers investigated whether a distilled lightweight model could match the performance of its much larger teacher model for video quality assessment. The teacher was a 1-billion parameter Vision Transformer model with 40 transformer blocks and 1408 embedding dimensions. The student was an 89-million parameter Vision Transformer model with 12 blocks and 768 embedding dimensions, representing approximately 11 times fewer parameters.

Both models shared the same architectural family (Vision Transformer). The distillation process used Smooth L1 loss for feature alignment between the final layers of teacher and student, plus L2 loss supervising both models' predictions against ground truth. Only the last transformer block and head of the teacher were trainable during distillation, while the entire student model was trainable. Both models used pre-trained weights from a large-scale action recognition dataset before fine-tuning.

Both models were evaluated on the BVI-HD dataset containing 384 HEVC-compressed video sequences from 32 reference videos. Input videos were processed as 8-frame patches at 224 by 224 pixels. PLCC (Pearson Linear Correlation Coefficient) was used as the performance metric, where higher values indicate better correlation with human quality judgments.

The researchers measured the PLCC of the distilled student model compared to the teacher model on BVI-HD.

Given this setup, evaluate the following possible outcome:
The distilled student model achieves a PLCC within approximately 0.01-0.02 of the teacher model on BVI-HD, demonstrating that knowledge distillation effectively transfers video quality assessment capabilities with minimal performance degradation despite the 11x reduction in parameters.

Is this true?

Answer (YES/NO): NO